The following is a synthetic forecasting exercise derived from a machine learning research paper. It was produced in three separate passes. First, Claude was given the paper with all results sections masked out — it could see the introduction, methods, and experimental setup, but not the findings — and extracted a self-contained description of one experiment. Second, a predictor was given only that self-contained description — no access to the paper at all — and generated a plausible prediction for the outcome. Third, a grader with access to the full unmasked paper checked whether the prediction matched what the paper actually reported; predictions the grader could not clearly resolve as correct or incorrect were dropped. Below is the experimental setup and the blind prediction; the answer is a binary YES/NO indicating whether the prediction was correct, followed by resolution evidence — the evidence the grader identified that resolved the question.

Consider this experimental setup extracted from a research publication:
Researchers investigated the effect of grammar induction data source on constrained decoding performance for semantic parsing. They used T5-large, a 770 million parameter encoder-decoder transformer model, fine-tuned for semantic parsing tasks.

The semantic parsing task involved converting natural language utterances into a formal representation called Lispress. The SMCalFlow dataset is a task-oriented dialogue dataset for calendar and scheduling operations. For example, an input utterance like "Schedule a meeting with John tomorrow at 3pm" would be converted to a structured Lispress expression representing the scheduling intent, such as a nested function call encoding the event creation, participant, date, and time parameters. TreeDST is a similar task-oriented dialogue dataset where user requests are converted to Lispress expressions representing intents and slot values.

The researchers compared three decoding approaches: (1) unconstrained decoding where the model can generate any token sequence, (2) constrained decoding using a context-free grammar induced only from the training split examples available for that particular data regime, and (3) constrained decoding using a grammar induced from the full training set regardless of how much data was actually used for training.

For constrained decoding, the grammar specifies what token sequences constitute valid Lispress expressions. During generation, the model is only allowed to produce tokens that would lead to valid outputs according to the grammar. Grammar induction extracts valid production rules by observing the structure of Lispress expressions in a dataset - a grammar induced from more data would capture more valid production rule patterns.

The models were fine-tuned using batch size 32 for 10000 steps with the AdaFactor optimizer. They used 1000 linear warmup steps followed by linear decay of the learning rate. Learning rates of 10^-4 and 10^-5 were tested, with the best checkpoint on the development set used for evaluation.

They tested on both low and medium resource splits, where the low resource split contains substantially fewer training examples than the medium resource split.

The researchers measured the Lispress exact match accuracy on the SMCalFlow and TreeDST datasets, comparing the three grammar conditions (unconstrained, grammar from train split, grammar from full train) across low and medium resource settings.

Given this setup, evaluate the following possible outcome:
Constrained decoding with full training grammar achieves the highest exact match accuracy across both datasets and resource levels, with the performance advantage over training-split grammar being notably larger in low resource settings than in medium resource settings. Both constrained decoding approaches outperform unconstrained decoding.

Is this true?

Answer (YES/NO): YES